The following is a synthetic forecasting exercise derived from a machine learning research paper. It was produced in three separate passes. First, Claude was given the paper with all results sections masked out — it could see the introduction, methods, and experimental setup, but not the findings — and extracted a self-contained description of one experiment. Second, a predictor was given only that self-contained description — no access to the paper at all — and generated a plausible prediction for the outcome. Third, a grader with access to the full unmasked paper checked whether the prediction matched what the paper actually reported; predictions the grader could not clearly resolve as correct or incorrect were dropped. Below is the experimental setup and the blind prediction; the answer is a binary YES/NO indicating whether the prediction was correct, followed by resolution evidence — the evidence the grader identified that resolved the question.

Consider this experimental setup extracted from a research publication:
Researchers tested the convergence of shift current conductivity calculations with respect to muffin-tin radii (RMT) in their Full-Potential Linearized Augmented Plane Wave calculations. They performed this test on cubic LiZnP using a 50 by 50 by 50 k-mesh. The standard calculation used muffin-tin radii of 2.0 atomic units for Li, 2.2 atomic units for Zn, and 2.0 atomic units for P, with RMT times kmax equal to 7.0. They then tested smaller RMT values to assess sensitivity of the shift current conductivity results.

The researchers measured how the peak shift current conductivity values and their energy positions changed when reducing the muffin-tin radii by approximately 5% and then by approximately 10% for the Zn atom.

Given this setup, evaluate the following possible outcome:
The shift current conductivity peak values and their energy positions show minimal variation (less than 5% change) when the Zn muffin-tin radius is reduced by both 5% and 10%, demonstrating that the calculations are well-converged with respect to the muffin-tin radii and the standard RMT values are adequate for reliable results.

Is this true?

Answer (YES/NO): YES